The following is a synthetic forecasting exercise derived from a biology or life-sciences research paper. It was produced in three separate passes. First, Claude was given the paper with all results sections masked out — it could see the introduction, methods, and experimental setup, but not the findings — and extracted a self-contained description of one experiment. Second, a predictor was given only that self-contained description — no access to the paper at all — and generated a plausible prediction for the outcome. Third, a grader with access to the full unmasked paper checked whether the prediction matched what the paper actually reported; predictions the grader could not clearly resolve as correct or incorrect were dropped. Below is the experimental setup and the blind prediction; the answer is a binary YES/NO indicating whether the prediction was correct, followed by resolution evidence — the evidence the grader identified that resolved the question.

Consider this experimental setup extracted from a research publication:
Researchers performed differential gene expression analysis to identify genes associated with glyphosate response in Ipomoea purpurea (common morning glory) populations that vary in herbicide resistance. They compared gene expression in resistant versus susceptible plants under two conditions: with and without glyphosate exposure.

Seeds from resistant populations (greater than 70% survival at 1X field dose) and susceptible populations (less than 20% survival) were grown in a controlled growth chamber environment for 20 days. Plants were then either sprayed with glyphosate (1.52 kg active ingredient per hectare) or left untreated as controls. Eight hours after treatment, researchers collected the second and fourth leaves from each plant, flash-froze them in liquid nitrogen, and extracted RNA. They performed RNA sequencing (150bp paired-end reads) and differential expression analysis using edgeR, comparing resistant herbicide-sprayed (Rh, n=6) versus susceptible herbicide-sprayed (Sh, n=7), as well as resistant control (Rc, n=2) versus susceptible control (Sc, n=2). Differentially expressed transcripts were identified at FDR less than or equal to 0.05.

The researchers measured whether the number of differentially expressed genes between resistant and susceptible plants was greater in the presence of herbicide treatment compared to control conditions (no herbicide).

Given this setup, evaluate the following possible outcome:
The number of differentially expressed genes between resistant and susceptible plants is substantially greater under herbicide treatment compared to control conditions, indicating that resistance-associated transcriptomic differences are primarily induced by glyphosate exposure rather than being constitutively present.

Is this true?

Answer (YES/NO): NO